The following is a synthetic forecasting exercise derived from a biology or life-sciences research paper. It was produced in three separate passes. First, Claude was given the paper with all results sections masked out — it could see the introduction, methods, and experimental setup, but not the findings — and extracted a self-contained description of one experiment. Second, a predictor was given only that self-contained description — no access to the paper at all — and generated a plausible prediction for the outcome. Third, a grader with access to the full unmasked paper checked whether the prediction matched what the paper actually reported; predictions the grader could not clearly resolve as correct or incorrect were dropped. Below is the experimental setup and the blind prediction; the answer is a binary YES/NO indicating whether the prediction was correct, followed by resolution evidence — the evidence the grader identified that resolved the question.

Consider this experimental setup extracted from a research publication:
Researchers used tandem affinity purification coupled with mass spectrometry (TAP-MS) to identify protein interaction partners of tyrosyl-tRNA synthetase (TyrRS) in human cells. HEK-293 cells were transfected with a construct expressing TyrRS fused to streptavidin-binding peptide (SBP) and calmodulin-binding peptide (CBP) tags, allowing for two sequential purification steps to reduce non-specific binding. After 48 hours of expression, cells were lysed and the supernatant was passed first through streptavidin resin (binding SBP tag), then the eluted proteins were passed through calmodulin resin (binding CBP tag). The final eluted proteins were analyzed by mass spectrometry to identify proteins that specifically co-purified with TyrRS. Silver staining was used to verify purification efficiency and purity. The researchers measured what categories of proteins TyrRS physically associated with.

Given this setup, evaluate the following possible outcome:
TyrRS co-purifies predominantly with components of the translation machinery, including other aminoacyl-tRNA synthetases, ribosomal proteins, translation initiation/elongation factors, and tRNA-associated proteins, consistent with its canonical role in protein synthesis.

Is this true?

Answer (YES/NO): NO